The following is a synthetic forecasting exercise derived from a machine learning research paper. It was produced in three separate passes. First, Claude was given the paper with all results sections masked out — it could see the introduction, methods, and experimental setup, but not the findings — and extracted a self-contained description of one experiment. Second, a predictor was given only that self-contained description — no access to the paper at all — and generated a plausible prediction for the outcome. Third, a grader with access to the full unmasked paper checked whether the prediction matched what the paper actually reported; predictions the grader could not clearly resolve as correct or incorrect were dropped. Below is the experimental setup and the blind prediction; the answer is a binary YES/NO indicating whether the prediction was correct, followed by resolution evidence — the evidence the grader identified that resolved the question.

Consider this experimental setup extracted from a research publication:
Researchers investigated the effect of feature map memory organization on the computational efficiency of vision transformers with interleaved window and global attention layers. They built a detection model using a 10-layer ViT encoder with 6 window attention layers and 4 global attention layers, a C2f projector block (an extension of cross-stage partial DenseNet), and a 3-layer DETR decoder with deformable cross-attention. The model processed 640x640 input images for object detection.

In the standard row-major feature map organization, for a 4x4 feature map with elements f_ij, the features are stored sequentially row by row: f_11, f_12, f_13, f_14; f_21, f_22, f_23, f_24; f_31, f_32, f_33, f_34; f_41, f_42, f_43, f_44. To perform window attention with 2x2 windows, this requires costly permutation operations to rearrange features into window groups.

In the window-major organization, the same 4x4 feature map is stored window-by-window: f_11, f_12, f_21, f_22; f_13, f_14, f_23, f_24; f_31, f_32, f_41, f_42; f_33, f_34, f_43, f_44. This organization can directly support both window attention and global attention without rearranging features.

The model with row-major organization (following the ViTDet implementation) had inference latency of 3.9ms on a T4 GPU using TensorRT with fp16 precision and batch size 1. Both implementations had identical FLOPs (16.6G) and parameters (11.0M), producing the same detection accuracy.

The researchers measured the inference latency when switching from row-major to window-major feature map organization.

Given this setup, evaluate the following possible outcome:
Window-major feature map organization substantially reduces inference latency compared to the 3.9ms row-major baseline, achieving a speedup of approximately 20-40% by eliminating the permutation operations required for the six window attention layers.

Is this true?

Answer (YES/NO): YES